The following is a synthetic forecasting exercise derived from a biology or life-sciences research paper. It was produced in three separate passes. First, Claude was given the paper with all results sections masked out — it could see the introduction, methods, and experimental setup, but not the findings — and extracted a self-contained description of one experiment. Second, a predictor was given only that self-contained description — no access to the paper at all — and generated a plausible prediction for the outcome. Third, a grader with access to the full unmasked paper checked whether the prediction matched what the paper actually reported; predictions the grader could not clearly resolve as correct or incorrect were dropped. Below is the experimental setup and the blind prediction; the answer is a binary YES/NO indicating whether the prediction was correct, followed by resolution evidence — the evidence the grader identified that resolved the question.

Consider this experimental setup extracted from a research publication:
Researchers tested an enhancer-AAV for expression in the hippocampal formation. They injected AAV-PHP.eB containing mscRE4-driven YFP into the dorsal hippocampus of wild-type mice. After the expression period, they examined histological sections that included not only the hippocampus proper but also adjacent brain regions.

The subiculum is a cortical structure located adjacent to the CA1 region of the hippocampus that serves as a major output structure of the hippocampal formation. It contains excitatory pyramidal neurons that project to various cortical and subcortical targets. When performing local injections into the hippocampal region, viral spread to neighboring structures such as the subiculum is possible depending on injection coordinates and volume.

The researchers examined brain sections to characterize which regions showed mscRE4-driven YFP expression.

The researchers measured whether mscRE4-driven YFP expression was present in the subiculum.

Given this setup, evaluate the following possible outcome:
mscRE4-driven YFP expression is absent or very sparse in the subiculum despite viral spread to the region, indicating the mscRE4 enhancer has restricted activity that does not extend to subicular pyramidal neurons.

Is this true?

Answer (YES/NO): NO